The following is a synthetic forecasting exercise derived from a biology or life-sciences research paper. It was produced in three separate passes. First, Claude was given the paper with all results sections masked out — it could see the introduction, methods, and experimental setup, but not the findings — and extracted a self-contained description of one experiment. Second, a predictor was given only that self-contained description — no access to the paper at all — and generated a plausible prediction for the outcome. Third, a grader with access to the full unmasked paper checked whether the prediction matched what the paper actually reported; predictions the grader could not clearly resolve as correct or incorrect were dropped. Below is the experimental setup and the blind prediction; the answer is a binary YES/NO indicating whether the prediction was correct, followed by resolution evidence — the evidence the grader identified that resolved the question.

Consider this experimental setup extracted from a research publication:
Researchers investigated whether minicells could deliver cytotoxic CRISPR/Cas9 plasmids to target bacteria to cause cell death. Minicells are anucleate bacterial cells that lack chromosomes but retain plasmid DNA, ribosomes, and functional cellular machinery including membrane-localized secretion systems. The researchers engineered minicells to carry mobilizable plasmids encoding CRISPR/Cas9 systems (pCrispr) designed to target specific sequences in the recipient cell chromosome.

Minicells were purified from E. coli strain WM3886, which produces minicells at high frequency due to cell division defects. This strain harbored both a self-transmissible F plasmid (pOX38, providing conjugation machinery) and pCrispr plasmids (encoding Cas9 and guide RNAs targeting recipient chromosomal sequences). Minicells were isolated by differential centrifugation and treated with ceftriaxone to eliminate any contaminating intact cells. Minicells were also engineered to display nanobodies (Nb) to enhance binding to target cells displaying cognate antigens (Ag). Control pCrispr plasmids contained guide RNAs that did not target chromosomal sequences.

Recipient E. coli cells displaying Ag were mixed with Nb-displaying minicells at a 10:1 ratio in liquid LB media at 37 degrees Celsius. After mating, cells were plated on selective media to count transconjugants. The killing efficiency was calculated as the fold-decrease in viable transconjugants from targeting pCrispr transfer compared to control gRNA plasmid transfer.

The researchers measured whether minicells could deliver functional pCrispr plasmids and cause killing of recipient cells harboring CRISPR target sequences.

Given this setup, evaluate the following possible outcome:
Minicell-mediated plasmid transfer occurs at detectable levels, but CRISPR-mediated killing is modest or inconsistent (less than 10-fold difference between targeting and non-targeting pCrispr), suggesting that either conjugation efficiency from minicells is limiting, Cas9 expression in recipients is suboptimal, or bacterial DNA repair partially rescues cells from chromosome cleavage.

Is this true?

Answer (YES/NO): NO